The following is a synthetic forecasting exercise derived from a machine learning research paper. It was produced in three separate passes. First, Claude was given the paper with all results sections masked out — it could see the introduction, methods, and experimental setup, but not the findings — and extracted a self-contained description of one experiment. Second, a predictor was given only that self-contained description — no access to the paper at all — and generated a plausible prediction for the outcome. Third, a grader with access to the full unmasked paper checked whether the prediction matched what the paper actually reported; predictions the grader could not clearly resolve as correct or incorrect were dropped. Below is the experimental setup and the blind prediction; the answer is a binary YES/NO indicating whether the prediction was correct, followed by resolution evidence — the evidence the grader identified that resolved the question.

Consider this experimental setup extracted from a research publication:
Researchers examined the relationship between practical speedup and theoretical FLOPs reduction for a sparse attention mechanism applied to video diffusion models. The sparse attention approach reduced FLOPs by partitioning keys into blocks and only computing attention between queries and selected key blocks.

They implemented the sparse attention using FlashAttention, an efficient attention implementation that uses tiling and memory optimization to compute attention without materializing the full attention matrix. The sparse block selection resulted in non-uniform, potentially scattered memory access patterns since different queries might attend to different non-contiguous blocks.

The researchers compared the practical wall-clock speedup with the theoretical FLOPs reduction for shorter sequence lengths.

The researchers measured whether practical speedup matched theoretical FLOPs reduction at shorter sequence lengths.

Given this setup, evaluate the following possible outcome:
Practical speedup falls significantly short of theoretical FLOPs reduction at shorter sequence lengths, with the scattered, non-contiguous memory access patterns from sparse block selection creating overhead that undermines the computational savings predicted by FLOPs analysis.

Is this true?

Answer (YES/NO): YES